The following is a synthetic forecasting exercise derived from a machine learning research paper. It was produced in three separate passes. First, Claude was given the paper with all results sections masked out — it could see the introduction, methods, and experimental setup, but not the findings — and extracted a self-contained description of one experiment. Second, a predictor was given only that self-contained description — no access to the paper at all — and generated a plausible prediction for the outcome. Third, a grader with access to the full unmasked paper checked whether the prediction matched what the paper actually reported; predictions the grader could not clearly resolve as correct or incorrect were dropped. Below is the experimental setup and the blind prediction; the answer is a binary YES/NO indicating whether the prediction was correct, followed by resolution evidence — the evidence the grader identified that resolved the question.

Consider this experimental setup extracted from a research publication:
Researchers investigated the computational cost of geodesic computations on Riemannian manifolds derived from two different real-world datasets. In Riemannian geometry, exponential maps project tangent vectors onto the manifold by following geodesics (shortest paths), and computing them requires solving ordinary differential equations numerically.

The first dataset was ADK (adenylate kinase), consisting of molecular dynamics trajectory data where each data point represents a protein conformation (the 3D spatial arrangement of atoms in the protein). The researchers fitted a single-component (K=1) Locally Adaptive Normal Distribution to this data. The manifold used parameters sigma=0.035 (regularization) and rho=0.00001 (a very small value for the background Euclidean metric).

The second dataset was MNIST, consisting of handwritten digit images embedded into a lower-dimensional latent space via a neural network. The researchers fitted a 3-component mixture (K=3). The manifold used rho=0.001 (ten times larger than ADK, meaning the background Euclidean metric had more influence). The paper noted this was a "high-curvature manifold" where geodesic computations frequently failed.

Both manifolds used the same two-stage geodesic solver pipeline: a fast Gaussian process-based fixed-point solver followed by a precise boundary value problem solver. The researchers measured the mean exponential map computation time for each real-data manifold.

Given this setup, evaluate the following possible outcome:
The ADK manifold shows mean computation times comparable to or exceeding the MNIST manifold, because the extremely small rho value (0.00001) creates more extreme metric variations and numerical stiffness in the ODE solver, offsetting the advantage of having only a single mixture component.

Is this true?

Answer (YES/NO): NO